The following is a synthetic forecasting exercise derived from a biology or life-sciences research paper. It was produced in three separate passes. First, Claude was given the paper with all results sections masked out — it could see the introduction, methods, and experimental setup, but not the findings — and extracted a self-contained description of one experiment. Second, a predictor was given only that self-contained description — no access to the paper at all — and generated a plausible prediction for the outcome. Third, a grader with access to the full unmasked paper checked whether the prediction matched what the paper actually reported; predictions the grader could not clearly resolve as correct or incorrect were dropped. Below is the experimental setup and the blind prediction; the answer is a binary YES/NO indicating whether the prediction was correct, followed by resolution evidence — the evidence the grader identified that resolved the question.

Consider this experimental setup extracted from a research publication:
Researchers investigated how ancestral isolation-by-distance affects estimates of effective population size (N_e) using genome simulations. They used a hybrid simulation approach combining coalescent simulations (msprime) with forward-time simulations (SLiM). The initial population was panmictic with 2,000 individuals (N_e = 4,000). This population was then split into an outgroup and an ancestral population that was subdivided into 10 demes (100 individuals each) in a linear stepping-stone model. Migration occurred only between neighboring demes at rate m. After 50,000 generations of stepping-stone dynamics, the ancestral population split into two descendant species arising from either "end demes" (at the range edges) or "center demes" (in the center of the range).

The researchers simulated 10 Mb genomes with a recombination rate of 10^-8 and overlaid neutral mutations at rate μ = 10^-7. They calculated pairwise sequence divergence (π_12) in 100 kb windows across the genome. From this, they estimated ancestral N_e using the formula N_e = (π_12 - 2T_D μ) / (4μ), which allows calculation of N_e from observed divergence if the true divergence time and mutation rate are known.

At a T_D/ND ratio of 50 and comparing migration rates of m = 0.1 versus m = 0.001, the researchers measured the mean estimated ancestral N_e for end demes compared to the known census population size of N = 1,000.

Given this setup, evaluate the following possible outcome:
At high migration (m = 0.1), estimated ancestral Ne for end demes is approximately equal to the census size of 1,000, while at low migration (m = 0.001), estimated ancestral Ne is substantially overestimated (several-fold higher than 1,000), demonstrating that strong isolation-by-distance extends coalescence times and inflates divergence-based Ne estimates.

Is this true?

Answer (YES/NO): YES